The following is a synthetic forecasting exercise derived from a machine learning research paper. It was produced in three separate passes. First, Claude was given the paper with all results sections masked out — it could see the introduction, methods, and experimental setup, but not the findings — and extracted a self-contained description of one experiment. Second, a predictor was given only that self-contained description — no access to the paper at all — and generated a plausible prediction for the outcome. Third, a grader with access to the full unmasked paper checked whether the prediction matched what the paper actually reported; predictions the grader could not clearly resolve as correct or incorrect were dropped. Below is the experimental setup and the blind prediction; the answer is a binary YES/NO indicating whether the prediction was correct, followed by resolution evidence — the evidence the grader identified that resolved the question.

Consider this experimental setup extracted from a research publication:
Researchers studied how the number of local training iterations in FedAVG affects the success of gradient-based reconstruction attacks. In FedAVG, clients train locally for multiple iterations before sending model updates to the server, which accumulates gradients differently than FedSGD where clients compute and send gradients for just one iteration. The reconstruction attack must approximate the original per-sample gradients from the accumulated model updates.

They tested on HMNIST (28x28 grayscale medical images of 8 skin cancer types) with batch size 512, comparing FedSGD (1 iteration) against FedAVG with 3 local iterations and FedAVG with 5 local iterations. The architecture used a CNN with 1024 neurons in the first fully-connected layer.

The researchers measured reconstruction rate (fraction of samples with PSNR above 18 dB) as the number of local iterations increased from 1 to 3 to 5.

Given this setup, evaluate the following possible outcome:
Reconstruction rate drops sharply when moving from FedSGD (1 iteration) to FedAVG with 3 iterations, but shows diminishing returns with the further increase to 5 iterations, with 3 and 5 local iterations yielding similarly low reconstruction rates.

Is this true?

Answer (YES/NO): NO